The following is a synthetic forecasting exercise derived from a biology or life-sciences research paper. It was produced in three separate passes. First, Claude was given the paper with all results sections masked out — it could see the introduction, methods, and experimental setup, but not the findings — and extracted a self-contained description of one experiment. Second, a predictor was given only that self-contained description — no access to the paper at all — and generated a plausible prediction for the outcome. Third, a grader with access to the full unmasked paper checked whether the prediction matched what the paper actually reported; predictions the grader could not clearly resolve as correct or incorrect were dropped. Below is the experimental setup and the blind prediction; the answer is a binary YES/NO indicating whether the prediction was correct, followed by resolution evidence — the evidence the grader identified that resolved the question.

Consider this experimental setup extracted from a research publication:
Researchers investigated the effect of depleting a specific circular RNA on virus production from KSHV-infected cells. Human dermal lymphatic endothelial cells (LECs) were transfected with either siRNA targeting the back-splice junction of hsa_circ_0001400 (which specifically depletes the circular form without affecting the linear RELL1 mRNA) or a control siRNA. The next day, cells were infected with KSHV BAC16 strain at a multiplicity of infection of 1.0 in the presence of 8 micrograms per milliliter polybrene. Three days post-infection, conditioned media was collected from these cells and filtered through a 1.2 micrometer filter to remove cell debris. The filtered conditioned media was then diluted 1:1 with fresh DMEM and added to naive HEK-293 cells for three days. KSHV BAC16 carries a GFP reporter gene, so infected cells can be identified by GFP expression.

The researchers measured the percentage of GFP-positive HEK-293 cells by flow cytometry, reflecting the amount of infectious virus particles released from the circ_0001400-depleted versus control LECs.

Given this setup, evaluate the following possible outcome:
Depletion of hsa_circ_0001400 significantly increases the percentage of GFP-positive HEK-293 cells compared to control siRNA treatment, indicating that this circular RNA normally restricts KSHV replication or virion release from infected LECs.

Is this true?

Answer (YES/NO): YES